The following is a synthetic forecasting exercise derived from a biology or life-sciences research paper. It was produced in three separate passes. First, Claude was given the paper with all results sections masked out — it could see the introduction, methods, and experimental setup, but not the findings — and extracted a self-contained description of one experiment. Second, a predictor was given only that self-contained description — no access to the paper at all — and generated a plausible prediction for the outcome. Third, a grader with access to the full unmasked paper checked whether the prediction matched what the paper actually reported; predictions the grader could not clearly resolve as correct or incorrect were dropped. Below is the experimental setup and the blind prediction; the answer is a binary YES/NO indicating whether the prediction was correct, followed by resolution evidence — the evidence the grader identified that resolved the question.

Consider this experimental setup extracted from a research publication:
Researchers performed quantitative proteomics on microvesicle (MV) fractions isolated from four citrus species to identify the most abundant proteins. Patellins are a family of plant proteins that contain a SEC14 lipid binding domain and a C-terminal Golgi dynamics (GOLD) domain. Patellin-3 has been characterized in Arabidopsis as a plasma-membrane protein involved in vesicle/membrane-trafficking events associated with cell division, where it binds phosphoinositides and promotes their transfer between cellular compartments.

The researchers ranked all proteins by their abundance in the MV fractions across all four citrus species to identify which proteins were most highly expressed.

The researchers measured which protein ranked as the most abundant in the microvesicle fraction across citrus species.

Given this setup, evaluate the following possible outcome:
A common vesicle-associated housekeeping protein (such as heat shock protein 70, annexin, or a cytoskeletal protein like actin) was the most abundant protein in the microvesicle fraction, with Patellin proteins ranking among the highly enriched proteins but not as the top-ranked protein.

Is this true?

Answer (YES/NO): NO